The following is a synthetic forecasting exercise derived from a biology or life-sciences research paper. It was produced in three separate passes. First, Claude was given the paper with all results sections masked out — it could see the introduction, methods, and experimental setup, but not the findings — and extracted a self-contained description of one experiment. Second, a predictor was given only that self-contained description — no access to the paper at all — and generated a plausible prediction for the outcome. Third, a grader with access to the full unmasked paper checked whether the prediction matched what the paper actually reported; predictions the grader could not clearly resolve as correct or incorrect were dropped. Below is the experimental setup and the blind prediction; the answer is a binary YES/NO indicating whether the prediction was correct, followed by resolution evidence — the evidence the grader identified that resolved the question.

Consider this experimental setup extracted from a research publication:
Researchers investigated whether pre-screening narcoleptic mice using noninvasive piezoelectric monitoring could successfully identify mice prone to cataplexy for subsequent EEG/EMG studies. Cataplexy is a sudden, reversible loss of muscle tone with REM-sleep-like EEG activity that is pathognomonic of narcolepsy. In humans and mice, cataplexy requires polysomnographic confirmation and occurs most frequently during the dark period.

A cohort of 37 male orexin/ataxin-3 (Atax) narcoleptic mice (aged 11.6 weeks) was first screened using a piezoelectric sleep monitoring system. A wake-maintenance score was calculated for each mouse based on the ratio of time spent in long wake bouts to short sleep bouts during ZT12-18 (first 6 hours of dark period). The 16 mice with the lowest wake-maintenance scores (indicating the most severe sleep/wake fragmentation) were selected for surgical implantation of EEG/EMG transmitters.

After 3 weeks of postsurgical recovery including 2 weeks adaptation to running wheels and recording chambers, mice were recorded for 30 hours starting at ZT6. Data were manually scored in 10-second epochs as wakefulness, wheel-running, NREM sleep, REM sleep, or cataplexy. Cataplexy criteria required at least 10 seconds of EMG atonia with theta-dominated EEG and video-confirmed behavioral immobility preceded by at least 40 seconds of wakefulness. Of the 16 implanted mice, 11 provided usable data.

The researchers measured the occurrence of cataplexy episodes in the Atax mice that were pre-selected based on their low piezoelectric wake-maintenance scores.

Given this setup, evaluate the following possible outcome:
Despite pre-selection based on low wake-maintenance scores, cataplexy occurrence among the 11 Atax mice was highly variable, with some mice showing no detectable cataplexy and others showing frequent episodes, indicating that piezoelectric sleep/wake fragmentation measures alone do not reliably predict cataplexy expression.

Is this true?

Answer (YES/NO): NO